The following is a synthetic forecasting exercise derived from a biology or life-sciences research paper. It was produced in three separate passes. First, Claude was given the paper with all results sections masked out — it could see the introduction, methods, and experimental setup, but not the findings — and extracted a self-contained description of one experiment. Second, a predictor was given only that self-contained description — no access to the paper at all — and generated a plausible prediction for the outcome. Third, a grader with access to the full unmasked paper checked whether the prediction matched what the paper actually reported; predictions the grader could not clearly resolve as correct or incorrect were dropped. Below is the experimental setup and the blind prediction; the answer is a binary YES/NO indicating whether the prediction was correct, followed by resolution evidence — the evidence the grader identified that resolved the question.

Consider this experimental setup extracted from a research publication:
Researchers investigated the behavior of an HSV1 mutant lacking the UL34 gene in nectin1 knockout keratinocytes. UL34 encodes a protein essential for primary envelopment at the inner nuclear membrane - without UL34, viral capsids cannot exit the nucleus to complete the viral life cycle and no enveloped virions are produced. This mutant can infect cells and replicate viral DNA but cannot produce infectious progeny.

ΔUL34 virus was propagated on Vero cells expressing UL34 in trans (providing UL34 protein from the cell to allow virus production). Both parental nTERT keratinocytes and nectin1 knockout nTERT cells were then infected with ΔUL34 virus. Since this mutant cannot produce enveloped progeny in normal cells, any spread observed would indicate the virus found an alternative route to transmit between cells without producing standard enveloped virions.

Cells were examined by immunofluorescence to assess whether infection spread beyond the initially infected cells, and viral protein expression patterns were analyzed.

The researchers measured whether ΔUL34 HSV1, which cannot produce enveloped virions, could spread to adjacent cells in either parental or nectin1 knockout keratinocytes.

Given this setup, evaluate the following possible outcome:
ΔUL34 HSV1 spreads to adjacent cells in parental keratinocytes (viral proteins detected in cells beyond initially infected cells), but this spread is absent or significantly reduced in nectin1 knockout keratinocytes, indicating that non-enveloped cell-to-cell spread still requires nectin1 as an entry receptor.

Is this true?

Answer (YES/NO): NO